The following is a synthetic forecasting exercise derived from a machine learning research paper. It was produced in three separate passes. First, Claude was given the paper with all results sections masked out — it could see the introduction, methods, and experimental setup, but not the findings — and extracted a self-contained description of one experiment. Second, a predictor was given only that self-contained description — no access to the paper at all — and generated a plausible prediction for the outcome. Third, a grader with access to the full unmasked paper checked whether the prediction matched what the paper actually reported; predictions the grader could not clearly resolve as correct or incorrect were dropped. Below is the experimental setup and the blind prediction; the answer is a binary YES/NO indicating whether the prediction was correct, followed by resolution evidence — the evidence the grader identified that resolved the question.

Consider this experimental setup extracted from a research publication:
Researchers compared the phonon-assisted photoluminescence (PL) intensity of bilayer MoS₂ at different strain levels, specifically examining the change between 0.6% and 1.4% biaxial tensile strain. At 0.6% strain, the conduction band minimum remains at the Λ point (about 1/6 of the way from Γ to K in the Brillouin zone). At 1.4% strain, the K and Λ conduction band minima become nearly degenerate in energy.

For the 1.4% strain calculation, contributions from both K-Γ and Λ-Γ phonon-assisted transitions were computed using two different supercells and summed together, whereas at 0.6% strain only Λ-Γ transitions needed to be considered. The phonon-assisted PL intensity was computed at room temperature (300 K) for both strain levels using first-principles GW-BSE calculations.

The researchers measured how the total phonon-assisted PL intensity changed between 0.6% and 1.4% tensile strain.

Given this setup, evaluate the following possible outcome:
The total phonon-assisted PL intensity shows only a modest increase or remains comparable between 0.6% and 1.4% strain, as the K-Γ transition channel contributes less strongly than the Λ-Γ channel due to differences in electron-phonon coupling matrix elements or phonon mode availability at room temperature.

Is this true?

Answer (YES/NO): NO